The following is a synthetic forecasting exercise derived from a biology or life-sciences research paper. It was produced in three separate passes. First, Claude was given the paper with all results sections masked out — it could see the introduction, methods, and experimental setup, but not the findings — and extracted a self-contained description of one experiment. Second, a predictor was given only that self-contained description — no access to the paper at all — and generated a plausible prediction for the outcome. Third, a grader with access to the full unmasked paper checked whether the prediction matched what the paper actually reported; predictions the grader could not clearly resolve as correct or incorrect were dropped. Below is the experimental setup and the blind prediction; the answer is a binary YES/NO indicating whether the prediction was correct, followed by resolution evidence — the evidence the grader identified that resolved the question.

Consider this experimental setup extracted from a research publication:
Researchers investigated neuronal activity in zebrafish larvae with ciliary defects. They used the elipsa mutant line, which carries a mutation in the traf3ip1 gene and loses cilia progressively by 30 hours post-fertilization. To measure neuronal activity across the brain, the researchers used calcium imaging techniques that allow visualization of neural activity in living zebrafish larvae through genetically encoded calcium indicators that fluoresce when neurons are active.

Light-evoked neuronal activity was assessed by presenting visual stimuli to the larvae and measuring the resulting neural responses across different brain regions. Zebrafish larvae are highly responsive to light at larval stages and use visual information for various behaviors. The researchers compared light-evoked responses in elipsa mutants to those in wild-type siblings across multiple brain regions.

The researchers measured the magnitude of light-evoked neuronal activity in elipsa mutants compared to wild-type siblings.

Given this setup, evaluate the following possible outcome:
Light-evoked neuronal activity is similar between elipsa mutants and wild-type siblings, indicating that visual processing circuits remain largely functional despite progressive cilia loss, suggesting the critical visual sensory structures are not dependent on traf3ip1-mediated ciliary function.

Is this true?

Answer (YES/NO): NO